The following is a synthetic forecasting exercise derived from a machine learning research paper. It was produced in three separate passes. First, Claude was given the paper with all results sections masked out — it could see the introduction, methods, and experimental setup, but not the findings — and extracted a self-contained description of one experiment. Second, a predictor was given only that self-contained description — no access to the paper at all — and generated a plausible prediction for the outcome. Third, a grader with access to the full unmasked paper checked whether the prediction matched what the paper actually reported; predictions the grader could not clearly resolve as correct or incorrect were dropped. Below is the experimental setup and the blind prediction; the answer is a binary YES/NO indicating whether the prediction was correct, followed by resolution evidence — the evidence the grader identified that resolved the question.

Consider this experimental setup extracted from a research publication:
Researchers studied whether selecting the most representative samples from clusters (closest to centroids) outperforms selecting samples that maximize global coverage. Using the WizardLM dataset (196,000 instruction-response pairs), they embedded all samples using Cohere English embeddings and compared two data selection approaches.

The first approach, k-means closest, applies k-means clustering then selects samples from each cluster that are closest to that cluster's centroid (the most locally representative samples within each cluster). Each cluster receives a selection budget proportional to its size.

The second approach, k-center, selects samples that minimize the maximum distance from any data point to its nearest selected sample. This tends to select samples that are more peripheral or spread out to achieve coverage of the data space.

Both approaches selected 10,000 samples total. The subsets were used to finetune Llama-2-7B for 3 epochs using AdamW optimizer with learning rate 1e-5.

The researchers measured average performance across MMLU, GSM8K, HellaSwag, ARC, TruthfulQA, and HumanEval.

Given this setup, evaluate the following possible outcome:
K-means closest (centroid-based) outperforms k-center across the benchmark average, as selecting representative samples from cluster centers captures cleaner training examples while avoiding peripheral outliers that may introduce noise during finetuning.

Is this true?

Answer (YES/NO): YES